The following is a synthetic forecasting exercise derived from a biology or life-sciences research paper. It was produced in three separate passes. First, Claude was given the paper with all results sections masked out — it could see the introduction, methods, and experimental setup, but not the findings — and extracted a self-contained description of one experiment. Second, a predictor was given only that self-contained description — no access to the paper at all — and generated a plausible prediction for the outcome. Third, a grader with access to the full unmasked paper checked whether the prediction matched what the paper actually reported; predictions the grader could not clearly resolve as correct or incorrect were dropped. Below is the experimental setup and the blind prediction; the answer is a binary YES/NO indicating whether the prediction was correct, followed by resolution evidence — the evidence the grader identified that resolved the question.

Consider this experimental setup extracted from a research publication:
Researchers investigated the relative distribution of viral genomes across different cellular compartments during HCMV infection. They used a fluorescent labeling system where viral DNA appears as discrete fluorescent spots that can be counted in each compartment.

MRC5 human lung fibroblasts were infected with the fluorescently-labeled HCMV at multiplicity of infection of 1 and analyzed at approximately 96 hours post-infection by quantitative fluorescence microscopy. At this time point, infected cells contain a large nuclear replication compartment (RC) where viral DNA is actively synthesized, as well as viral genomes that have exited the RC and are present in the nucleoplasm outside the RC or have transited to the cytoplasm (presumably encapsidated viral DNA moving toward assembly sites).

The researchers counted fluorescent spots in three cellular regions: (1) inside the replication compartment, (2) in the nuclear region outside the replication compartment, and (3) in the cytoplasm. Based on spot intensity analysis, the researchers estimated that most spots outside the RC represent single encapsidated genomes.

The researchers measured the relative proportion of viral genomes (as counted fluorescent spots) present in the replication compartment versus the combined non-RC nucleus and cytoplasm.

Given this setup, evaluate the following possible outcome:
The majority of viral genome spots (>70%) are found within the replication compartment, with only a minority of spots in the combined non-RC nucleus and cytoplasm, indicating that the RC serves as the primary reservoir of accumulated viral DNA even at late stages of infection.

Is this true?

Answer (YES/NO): YES